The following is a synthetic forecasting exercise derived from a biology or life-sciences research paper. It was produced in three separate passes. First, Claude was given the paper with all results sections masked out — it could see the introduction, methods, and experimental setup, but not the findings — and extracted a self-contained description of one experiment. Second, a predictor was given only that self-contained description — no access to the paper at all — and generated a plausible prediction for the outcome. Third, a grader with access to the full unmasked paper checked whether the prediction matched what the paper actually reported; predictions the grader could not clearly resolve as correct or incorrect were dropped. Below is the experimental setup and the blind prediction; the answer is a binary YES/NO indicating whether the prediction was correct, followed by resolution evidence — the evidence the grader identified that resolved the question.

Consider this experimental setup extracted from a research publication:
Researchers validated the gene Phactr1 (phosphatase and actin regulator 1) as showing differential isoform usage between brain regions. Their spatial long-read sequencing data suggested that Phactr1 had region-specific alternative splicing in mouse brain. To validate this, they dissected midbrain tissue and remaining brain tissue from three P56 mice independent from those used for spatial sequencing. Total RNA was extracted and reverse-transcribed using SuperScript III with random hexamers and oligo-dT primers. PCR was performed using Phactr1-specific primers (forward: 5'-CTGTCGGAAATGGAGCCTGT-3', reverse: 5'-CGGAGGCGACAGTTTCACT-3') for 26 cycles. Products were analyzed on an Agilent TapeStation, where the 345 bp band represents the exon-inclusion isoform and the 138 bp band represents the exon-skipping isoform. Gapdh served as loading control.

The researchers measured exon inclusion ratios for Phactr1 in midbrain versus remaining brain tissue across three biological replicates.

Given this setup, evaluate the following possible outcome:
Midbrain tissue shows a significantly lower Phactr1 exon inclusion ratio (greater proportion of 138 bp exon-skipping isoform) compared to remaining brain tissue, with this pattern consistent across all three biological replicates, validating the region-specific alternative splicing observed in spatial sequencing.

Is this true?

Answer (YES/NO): NO